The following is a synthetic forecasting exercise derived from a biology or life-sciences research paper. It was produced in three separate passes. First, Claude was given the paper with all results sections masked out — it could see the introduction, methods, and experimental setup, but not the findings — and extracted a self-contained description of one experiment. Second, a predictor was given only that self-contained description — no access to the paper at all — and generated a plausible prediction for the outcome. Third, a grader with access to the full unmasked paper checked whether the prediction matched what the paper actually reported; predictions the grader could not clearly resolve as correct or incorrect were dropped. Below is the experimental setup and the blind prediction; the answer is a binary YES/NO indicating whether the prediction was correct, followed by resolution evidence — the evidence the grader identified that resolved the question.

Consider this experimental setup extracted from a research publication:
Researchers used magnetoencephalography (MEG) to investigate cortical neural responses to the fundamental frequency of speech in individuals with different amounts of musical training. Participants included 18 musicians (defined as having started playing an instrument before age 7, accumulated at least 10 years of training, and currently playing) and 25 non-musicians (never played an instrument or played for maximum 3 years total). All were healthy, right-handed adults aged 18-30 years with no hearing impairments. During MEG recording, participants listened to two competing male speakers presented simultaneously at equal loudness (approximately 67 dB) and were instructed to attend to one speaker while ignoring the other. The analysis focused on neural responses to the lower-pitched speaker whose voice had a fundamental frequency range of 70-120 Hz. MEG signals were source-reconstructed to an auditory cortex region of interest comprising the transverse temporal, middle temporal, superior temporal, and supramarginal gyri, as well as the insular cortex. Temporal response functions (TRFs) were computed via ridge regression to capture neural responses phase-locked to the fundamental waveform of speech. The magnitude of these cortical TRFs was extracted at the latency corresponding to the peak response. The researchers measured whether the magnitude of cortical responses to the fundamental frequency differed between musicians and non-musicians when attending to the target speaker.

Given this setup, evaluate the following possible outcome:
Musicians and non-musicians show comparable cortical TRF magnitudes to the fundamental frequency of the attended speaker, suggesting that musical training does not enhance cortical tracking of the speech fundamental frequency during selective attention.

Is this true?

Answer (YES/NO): YES